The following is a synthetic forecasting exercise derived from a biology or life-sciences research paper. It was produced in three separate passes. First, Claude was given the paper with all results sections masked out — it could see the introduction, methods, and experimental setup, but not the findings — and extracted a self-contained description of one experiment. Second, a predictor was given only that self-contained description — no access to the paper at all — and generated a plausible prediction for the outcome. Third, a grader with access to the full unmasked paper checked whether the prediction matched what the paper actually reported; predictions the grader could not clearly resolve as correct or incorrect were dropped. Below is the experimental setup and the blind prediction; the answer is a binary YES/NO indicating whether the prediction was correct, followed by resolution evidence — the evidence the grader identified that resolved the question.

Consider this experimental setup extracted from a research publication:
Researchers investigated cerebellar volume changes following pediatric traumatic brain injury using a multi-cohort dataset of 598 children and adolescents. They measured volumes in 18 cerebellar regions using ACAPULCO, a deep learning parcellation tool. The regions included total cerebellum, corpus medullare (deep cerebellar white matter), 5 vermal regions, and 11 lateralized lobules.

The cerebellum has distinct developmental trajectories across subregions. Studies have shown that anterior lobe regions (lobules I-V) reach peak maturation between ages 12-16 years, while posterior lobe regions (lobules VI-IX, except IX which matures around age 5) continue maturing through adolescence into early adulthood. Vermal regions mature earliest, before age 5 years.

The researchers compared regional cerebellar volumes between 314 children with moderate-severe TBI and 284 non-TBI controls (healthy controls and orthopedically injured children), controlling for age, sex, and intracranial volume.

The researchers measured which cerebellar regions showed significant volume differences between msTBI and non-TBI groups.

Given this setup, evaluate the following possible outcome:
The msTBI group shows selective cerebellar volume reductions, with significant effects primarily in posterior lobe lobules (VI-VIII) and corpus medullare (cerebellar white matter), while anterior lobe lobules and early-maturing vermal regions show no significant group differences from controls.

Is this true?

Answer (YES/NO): NO